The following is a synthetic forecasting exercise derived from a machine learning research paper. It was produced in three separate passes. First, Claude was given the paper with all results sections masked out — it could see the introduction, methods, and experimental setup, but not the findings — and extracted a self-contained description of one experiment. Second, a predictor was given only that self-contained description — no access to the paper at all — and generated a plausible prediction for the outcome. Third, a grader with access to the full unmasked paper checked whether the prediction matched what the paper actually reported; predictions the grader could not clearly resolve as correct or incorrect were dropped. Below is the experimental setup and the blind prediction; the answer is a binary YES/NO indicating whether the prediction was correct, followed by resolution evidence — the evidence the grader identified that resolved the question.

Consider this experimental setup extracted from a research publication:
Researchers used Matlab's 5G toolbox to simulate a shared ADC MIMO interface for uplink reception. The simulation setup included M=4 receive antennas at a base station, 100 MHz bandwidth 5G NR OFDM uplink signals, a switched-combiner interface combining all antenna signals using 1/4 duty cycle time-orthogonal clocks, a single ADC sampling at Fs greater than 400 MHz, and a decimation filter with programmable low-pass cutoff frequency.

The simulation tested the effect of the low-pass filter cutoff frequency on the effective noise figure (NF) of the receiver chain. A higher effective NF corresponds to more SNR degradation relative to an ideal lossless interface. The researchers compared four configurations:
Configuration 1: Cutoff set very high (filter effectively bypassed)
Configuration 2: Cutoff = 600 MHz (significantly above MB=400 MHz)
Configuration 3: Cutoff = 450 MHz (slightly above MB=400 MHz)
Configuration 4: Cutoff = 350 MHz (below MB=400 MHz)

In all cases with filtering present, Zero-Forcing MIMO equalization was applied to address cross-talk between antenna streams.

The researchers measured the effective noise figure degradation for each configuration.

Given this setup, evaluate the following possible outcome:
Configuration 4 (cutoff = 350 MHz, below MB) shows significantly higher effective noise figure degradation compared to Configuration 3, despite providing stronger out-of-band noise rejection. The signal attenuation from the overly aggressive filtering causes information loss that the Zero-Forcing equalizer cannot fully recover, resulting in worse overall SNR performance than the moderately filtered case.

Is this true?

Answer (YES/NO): YES